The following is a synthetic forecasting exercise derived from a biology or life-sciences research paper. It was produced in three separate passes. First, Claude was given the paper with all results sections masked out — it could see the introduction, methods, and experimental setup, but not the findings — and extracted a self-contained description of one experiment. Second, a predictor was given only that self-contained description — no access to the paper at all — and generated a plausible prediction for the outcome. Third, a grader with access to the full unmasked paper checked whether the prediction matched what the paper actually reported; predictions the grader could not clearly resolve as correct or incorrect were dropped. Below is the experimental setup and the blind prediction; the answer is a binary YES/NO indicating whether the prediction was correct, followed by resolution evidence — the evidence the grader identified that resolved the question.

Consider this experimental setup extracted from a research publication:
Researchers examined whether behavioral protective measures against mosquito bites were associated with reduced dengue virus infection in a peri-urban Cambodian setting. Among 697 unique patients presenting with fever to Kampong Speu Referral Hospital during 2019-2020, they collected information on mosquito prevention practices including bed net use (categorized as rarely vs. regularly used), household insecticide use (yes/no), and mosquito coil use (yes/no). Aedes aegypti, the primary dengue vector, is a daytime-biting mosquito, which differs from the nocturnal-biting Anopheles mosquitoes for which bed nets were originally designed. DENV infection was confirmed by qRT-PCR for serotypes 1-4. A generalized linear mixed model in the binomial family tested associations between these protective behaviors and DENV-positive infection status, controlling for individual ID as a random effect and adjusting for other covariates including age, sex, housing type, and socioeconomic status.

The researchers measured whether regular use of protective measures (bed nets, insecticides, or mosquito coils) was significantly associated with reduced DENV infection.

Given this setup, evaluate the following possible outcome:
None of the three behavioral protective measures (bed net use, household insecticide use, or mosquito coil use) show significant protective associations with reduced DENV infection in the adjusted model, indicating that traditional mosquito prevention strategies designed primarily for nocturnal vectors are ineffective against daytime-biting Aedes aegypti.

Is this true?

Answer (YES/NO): YES